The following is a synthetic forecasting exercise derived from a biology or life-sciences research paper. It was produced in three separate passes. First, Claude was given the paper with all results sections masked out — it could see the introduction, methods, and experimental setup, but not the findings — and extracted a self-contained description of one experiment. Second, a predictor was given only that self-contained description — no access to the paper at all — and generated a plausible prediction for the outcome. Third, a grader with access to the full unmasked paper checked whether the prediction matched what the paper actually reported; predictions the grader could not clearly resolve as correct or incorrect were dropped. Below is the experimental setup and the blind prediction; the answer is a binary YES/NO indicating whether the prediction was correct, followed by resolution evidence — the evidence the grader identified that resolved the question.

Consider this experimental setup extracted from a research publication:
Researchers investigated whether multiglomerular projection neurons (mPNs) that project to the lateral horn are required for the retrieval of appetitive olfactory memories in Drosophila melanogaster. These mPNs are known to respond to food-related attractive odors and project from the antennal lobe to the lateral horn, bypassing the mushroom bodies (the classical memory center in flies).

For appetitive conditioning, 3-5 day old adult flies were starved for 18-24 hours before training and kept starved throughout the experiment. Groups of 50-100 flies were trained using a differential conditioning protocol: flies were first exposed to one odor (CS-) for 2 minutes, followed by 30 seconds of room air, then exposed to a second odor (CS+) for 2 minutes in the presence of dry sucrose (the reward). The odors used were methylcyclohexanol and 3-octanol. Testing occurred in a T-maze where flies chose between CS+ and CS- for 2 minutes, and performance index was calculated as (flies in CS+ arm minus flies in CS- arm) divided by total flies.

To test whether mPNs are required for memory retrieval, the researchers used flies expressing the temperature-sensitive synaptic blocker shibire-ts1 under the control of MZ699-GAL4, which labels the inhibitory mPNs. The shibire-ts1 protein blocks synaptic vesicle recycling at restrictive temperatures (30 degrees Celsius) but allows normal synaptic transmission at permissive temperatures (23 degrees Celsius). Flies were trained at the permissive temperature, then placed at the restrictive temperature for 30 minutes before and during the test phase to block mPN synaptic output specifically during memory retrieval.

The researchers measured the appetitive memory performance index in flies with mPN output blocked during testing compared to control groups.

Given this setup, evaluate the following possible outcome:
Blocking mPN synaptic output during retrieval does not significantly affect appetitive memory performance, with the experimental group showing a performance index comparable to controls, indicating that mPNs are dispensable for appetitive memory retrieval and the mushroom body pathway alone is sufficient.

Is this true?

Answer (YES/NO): NO